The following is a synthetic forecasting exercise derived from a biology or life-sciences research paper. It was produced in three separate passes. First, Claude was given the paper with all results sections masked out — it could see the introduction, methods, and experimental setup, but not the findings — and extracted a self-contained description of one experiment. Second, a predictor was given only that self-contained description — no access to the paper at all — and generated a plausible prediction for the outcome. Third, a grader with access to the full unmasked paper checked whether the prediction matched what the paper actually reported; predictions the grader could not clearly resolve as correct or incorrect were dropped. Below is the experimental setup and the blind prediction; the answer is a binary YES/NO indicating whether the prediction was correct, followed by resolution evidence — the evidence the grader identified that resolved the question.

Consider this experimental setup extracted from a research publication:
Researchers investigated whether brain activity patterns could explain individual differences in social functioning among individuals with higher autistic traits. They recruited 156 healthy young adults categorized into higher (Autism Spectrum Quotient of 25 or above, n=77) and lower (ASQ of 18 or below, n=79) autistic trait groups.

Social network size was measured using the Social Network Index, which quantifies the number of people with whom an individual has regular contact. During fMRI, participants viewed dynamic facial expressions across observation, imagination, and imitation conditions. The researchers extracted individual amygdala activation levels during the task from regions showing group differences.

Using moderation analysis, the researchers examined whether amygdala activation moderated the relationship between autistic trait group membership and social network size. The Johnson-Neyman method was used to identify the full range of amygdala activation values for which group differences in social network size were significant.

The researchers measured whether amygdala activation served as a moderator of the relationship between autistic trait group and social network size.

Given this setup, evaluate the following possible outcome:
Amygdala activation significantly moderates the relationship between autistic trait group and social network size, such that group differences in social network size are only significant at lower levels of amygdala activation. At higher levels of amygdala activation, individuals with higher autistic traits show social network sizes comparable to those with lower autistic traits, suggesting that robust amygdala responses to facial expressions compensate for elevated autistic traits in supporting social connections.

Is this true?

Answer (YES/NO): NO